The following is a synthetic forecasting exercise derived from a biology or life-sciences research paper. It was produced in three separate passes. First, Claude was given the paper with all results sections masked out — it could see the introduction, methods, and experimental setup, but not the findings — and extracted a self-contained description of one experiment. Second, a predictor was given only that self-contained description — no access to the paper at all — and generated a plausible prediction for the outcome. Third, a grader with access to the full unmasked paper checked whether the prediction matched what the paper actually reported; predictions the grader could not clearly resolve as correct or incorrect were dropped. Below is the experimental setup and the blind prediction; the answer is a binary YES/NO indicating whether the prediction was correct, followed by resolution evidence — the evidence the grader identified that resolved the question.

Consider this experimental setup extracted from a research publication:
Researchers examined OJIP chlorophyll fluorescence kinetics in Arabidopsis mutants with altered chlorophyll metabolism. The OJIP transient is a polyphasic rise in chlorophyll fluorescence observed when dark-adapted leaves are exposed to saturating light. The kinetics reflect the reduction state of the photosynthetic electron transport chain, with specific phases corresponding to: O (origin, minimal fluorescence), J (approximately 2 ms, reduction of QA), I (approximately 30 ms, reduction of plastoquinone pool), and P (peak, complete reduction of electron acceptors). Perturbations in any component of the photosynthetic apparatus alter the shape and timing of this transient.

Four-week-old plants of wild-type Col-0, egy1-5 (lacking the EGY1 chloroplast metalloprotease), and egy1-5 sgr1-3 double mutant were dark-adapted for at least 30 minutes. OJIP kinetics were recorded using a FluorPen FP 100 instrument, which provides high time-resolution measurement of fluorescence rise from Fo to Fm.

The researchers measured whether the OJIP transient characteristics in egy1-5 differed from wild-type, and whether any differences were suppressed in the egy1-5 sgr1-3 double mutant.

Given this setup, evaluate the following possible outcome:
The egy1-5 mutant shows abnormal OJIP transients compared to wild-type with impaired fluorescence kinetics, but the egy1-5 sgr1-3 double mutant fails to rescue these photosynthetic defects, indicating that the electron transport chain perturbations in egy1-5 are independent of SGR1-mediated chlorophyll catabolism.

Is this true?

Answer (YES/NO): NO